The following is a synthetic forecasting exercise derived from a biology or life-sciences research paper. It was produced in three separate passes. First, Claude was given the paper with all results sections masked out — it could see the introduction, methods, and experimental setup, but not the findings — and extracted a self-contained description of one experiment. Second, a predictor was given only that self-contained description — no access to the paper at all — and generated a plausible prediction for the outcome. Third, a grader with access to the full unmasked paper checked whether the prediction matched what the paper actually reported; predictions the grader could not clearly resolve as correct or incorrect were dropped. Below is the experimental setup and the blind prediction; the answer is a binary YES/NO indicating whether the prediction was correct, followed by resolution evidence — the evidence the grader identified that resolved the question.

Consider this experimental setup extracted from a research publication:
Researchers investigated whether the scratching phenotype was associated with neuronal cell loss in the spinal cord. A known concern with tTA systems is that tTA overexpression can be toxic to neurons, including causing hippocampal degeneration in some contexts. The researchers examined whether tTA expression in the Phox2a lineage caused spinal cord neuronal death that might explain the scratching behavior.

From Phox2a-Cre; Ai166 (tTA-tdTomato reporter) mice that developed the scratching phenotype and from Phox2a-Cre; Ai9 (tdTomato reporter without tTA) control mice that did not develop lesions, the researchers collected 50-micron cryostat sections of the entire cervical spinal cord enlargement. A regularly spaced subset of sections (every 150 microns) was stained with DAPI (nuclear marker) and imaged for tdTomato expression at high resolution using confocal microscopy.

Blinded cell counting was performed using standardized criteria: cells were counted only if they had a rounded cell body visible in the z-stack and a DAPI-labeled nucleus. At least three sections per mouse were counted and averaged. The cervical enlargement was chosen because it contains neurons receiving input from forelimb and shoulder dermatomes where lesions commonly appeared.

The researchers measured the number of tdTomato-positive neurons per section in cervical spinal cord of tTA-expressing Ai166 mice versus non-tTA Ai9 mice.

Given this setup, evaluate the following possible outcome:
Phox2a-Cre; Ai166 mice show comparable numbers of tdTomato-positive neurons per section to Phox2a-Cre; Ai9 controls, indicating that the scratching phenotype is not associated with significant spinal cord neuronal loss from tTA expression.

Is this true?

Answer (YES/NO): YES